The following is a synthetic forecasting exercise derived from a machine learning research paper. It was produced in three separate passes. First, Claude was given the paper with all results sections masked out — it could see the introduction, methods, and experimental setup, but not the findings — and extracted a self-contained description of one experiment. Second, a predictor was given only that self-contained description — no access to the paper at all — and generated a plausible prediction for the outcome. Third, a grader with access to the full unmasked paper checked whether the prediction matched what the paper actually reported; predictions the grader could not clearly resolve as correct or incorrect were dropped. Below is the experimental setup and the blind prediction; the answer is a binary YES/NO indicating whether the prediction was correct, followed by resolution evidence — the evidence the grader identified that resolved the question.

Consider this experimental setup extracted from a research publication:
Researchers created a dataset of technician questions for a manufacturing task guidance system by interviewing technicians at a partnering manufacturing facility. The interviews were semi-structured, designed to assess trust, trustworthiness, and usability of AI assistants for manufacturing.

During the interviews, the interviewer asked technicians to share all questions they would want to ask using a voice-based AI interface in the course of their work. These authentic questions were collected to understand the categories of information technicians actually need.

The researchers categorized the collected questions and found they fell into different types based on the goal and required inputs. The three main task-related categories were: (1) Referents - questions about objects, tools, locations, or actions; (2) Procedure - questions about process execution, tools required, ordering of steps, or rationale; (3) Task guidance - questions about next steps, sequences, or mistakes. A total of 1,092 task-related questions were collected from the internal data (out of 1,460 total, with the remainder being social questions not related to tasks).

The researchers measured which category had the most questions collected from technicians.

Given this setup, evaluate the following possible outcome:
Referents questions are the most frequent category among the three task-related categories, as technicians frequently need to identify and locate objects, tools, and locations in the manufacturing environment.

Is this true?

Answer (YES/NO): YES